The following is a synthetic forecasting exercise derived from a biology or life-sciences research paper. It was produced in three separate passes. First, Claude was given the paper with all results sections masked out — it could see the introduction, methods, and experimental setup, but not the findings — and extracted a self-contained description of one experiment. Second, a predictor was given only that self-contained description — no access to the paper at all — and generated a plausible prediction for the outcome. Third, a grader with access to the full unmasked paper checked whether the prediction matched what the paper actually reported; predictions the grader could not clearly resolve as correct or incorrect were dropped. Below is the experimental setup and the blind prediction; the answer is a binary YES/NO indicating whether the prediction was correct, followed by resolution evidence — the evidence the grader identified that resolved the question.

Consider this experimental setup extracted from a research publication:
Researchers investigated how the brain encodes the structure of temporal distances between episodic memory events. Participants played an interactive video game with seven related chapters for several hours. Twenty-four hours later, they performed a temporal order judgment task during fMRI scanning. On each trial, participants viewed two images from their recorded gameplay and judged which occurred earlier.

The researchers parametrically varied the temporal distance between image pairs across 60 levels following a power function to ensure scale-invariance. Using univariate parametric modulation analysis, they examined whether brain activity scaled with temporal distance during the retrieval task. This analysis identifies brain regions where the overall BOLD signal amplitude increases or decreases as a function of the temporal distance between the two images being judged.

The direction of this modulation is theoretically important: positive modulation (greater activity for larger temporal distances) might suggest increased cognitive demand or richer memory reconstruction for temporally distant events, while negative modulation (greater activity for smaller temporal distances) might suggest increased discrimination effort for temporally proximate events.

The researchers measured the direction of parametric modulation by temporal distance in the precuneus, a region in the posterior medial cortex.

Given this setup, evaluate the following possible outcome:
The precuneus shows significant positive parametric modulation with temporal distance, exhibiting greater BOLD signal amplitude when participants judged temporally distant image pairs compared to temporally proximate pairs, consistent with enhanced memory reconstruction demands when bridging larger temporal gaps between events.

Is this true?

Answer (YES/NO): YES